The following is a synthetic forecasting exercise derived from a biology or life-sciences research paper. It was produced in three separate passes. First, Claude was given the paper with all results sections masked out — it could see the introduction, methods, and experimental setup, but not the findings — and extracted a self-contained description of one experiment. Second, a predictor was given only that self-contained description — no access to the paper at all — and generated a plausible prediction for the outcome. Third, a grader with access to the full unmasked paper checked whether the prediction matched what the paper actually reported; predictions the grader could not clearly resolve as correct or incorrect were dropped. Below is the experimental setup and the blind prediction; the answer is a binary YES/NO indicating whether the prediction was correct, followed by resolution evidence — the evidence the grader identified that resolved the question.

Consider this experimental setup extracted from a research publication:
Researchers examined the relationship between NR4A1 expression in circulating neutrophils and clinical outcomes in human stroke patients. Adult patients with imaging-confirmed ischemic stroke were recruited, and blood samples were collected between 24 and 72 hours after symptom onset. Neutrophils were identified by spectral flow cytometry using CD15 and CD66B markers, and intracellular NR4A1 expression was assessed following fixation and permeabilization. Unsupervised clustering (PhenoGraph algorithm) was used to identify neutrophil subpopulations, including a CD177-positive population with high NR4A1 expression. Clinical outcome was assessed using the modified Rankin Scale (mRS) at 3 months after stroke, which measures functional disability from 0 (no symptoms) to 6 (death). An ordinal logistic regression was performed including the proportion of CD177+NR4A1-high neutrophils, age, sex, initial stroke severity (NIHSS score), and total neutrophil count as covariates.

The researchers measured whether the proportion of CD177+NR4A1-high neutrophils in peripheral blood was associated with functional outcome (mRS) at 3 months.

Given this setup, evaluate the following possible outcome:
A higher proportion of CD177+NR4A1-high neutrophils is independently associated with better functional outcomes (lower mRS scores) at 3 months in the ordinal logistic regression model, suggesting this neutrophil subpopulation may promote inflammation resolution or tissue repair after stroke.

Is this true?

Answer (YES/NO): YES